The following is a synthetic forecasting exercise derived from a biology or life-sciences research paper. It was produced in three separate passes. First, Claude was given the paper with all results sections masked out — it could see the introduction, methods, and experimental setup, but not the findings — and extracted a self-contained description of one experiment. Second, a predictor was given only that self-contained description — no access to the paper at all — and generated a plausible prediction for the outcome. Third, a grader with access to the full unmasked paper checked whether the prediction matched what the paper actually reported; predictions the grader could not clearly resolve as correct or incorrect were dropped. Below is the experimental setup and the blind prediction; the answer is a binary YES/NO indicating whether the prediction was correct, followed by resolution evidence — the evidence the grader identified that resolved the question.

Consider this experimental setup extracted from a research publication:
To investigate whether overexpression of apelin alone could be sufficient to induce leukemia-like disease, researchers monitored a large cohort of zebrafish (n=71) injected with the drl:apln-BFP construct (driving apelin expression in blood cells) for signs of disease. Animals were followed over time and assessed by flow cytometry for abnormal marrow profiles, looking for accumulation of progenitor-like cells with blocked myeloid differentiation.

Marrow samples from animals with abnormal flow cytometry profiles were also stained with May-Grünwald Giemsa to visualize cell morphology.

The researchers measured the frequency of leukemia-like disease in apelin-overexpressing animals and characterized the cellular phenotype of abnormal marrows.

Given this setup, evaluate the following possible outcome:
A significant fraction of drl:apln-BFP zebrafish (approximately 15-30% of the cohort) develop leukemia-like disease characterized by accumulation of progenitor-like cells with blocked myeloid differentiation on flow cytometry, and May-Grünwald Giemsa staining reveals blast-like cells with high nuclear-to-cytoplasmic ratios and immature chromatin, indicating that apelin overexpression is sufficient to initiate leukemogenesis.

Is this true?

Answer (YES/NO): NO